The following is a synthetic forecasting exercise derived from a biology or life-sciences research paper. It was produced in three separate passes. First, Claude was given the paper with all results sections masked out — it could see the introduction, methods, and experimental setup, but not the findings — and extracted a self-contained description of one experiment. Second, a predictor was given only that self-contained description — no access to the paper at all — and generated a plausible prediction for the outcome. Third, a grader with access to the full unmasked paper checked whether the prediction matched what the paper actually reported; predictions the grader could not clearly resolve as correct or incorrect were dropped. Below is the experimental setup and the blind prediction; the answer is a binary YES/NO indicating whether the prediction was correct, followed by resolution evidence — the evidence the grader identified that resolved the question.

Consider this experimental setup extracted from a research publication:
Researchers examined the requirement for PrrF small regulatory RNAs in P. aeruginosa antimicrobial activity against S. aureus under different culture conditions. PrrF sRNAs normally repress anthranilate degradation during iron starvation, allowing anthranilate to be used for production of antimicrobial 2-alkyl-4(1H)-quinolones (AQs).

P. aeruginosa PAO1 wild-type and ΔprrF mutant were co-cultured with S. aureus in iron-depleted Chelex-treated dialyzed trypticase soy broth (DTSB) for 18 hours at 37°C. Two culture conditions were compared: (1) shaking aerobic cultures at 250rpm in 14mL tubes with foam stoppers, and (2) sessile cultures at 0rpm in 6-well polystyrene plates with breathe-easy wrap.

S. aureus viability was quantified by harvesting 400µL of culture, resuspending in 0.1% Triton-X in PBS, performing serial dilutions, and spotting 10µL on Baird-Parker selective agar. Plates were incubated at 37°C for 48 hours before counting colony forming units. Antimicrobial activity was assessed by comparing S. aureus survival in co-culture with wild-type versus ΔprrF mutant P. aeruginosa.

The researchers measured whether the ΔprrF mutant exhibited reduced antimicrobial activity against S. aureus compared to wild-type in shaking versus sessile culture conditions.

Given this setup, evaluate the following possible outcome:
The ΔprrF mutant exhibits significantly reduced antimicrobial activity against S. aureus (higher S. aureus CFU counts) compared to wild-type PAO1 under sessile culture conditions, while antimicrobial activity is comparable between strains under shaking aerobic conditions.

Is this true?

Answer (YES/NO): NO